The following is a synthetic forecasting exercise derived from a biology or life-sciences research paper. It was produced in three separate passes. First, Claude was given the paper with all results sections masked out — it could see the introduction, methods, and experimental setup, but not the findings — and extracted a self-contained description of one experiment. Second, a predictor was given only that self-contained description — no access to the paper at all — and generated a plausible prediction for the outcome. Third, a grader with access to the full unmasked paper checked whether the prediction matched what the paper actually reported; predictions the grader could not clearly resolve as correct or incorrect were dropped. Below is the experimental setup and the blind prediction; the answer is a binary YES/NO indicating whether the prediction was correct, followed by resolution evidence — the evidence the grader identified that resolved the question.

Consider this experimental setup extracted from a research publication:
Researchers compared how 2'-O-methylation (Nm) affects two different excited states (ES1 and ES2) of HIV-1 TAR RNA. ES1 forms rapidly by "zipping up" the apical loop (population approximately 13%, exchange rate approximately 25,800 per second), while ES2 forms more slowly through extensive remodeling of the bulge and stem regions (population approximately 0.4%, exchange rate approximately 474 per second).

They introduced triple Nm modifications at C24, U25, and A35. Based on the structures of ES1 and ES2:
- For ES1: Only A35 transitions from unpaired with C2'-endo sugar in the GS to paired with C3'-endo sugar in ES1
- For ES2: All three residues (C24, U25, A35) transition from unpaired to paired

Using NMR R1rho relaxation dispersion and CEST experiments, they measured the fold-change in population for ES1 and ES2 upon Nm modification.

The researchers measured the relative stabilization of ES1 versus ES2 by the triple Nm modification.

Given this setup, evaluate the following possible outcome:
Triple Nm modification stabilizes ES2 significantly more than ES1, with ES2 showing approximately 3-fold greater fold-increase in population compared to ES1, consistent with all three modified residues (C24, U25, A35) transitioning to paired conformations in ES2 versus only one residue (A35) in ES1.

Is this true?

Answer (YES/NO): NO